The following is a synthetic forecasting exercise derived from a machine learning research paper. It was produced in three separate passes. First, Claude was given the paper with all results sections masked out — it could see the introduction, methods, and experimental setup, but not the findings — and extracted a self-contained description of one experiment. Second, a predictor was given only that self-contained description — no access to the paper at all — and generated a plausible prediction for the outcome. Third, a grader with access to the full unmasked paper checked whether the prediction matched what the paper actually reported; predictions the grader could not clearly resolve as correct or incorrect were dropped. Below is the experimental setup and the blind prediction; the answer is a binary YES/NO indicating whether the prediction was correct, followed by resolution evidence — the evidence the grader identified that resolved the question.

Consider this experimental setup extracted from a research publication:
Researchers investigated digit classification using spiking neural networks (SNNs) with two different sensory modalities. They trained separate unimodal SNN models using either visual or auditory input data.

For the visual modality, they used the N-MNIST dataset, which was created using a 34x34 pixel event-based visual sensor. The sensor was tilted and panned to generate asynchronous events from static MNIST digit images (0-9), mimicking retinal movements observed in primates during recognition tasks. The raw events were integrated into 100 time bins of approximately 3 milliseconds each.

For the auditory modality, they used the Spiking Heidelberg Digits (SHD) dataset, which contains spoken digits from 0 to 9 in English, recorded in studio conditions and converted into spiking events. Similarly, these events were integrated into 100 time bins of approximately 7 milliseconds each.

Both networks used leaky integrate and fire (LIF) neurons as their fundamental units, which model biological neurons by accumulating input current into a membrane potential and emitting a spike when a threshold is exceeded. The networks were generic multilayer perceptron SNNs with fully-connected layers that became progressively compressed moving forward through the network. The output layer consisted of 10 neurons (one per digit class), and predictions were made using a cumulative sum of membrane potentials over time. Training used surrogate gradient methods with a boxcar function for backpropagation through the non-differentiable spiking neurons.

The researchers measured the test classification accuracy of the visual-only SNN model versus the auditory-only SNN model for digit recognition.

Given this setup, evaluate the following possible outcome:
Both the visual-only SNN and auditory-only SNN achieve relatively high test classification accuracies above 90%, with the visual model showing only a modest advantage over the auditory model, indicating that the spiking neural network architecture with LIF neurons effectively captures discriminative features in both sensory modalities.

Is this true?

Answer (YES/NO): NO